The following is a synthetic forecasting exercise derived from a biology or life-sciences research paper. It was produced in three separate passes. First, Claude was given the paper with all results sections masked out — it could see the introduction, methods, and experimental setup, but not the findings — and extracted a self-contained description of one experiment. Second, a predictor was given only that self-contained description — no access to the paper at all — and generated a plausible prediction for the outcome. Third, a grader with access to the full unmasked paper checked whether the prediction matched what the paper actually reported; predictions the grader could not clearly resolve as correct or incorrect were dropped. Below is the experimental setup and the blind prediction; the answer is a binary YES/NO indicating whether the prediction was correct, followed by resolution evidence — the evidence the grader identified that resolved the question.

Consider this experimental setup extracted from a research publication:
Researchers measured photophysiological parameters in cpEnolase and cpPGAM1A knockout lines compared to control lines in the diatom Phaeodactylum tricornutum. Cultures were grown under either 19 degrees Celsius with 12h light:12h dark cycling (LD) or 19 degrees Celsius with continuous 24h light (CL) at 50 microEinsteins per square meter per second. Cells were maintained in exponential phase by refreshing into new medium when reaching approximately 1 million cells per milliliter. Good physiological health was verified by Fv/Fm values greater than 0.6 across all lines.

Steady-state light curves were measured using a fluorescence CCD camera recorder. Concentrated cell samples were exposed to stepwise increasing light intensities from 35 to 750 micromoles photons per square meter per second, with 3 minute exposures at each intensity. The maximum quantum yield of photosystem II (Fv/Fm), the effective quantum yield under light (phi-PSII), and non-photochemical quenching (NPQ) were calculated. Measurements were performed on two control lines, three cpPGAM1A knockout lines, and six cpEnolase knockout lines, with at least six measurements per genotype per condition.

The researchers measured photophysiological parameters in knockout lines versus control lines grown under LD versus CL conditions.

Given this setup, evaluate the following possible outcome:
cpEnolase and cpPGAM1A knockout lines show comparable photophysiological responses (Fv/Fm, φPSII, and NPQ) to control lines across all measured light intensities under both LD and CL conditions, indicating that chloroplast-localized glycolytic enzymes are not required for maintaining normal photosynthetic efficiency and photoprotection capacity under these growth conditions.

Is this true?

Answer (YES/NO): YES